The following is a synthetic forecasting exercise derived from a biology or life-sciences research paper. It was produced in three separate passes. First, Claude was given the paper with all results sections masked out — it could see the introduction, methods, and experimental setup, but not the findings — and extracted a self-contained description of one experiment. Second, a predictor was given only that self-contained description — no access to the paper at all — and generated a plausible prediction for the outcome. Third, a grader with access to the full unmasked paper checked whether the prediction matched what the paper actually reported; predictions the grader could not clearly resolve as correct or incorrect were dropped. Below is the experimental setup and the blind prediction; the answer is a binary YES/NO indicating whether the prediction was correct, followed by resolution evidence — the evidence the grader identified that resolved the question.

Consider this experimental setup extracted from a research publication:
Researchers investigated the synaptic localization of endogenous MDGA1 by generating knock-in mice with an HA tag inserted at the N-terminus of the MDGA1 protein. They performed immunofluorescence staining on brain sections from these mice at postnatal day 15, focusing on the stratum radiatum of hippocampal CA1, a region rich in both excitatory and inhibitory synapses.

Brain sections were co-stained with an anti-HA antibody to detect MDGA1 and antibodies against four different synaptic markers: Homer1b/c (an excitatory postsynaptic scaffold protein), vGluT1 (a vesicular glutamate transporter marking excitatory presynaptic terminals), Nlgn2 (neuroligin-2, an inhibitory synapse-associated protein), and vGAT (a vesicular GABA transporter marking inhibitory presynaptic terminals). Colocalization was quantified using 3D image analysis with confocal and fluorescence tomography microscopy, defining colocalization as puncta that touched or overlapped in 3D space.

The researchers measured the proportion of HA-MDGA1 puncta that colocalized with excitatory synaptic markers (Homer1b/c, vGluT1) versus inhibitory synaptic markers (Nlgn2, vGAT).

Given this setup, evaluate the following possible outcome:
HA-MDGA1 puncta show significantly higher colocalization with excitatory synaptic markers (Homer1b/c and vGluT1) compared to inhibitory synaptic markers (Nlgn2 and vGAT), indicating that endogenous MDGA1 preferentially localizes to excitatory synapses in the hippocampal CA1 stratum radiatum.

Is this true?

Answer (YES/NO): NO